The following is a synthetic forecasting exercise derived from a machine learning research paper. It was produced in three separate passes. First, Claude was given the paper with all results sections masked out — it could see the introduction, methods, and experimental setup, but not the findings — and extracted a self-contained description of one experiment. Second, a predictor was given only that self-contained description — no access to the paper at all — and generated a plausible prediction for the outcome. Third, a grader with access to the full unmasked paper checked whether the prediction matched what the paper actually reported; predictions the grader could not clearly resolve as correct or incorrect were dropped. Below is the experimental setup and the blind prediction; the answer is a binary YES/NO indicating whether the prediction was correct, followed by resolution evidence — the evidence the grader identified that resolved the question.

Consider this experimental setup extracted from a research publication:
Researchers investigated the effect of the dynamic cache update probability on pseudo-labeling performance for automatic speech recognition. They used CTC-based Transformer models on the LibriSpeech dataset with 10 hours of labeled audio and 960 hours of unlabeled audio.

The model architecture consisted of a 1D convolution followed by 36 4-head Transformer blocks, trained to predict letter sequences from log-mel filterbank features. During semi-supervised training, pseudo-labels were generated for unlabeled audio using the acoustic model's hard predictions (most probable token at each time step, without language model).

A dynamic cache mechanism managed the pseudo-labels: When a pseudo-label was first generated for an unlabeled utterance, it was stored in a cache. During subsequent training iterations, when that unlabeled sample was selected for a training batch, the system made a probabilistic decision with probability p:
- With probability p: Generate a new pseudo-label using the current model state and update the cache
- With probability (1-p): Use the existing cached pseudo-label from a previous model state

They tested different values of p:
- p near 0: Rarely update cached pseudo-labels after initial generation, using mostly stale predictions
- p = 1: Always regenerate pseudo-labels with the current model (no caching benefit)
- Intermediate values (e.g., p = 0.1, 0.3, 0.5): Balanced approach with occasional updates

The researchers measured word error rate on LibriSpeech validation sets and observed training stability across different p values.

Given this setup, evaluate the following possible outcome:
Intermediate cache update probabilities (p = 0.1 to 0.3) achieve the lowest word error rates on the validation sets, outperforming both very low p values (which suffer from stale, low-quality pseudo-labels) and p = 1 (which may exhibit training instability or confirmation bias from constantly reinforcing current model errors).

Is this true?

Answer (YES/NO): NO